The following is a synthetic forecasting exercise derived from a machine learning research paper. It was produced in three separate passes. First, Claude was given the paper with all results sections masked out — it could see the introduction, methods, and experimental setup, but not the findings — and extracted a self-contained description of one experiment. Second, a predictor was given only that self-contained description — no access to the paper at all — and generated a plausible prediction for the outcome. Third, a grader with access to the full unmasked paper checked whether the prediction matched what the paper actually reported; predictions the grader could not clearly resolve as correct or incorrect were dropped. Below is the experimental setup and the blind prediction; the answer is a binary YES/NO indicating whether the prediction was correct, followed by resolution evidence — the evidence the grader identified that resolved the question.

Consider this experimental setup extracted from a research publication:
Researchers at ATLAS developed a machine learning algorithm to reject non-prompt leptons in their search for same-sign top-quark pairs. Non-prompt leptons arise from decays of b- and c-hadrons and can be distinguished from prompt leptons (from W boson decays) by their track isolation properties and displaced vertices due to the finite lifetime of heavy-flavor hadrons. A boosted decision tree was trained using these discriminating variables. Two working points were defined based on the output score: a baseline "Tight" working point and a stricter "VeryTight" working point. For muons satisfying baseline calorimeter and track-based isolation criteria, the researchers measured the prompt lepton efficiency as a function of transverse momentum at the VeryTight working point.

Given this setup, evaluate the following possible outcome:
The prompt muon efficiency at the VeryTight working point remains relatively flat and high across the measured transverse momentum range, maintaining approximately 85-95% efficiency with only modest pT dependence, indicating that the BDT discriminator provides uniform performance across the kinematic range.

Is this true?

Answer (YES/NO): NO